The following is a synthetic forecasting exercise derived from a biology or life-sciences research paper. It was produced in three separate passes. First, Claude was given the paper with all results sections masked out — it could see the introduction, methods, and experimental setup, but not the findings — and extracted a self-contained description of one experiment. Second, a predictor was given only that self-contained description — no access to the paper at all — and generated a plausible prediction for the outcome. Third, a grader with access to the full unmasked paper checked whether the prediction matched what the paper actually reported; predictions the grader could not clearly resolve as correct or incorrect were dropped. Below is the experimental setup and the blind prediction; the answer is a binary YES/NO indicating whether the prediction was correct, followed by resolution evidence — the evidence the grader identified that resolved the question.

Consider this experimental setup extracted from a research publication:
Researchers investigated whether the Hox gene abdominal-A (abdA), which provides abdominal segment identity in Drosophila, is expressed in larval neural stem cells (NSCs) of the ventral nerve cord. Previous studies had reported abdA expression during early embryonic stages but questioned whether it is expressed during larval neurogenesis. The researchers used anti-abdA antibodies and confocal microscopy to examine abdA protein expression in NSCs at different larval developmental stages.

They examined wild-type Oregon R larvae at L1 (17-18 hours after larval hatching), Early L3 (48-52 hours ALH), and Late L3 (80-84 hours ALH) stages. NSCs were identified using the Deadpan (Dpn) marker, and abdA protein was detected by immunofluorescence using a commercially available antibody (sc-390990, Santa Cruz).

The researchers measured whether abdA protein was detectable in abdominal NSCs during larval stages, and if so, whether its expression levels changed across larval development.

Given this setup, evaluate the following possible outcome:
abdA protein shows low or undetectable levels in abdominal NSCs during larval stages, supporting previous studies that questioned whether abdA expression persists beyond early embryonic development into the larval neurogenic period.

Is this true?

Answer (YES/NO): NO